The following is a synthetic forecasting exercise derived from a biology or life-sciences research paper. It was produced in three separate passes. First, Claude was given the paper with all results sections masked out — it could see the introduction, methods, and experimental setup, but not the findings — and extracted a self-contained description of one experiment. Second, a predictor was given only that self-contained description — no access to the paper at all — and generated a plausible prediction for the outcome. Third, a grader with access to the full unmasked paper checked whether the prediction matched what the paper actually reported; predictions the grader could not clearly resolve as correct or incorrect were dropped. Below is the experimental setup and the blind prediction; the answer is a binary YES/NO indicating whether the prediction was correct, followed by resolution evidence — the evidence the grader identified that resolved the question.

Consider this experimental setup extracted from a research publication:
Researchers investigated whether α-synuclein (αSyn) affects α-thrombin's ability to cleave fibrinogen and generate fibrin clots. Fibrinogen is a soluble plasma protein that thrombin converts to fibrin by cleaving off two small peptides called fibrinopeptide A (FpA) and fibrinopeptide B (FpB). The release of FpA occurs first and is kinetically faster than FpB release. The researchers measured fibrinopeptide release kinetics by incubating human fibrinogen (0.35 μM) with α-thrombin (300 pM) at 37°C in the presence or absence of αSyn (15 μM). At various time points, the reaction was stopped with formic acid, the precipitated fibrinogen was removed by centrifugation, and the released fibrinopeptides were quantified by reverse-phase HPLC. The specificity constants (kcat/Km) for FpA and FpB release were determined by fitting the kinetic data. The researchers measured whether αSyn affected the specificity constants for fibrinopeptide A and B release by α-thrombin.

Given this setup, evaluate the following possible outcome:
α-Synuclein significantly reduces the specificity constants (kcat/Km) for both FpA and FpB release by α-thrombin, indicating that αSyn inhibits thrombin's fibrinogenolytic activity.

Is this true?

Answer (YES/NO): NO